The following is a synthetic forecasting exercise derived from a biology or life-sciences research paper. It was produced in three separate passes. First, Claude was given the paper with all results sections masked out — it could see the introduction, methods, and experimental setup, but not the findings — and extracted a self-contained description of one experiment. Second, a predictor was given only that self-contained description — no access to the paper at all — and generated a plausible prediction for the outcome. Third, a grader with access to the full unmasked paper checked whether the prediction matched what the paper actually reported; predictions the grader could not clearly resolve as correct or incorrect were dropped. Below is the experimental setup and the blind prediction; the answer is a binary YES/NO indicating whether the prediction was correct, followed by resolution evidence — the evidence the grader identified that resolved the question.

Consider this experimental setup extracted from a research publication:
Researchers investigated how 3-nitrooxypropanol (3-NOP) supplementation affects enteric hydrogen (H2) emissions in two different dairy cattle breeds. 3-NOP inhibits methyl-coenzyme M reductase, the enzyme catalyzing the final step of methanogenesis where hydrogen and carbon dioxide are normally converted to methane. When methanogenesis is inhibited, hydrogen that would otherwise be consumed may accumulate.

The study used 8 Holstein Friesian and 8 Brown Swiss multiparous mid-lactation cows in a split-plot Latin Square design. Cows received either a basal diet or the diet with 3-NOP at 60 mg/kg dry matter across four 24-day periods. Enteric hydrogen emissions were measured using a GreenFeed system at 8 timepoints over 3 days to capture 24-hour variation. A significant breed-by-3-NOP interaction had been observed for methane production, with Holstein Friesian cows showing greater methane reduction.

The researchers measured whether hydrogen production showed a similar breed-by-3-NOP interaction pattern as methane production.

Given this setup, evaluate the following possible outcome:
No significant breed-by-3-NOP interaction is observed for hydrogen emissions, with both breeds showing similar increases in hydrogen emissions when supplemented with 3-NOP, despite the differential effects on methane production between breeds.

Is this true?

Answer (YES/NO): NO